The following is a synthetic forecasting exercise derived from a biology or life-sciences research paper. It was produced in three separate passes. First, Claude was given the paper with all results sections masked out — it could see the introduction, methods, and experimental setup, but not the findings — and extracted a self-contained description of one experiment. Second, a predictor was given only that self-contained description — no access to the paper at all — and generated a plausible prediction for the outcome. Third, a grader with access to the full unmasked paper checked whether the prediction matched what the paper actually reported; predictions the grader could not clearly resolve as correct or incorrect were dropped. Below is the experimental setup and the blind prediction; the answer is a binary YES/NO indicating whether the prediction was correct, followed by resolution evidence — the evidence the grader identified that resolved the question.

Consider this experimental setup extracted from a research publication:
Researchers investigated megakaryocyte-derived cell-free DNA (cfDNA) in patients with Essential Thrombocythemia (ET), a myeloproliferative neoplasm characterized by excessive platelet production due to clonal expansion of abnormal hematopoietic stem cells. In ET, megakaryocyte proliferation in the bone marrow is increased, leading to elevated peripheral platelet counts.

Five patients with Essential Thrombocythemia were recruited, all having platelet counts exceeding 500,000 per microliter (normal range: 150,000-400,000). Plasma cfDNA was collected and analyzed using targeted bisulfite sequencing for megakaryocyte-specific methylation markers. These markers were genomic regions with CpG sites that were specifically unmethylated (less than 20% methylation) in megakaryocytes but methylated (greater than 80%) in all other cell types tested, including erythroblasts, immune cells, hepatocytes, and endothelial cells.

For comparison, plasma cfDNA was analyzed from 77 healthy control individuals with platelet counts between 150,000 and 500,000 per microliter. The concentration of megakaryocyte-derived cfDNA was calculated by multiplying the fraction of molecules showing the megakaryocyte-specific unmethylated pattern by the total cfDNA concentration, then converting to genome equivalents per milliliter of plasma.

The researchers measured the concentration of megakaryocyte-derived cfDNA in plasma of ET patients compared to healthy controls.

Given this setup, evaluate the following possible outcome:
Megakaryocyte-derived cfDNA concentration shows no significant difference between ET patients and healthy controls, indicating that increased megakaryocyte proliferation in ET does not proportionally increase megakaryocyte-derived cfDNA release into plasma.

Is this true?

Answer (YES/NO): NO